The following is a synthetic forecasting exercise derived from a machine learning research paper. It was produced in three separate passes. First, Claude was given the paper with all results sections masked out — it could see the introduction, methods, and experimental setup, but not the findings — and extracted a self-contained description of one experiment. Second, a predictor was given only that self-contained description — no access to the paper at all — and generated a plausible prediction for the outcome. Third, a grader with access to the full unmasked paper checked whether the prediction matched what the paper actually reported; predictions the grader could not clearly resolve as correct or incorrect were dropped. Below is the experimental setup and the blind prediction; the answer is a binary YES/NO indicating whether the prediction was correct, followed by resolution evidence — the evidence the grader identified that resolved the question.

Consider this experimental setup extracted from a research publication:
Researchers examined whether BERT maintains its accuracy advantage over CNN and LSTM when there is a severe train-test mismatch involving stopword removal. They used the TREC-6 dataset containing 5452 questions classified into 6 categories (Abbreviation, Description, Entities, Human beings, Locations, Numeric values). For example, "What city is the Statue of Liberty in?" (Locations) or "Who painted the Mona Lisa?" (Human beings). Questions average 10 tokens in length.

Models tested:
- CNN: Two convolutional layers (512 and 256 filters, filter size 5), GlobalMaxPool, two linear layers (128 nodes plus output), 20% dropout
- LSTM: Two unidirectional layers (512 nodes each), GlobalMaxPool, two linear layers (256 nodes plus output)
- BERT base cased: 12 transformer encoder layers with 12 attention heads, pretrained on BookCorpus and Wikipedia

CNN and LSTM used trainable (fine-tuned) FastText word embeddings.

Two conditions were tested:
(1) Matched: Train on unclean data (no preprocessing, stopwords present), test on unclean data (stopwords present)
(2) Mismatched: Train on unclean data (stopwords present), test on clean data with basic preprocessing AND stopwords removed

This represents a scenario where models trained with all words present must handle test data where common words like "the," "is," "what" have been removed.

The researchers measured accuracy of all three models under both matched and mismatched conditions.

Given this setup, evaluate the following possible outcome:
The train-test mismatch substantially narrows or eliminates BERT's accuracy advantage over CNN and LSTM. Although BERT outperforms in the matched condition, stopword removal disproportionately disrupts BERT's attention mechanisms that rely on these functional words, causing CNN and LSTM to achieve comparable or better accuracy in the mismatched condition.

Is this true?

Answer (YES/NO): YES